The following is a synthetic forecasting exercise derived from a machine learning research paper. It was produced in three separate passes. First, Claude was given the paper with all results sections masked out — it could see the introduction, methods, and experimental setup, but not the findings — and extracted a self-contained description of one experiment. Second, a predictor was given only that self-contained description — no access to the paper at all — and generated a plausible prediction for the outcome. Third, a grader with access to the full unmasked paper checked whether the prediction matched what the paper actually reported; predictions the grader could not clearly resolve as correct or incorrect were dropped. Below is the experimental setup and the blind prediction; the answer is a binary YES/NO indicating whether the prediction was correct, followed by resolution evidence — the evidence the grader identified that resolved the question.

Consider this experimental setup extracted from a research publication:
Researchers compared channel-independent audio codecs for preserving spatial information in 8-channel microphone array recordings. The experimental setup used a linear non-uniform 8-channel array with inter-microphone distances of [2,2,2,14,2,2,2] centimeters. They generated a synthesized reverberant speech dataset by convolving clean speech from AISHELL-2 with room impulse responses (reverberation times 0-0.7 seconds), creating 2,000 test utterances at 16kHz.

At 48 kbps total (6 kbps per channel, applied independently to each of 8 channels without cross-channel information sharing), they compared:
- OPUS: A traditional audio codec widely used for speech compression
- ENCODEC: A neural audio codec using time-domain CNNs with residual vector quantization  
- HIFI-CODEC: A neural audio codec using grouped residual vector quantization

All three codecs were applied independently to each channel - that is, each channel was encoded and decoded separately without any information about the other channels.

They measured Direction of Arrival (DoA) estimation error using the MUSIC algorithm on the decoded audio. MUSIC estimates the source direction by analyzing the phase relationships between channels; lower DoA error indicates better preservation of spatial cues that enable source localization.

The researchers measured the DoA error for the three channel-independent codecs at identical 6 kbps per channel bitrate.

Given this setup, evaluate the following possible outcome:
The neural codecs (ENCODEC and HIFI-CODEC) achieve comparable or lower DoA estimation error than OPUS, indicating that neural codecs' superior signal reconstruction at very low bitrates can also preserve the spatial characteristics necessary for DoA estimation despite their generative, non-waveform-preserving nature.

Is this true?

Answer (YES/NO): YES